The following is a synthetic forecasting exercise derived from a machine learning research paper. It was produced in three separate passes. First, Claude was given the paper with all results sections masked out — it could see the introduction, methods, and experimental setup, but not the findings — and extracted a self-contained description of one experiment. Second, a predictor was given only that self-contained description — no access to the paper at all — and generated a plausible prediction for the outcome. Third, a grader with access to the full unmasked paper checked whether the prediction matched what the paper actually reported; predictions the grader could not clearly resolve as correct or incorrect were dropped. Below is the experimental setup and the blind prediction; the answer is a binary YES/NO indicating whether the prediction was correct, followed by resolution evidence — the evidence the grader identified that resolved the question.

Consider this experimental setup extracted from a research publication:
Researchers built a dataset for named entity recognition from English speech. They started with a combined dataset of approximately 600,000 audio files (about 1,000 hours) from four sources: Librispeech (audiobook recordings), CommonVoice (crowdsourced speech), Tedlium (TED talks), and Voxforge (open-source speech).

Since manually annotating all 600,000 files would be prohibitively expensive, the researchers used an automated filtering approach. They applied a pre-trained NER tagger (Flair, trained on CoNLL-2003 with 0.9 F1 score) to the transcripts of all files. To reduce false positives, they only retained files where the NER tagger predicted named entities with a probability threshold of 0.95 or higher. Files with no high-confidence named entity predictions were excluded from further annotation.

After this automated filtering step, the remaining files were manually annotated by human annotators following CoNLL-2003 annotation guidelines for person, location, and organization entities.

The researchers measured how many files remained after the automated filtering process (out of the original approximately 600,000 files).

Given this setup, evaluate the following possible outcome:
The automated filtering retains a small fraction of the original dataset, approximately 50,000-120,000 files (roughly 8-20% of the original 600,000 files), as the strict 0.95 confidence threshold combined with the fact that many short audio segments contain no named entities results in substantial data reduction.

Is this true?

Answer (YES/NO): YES